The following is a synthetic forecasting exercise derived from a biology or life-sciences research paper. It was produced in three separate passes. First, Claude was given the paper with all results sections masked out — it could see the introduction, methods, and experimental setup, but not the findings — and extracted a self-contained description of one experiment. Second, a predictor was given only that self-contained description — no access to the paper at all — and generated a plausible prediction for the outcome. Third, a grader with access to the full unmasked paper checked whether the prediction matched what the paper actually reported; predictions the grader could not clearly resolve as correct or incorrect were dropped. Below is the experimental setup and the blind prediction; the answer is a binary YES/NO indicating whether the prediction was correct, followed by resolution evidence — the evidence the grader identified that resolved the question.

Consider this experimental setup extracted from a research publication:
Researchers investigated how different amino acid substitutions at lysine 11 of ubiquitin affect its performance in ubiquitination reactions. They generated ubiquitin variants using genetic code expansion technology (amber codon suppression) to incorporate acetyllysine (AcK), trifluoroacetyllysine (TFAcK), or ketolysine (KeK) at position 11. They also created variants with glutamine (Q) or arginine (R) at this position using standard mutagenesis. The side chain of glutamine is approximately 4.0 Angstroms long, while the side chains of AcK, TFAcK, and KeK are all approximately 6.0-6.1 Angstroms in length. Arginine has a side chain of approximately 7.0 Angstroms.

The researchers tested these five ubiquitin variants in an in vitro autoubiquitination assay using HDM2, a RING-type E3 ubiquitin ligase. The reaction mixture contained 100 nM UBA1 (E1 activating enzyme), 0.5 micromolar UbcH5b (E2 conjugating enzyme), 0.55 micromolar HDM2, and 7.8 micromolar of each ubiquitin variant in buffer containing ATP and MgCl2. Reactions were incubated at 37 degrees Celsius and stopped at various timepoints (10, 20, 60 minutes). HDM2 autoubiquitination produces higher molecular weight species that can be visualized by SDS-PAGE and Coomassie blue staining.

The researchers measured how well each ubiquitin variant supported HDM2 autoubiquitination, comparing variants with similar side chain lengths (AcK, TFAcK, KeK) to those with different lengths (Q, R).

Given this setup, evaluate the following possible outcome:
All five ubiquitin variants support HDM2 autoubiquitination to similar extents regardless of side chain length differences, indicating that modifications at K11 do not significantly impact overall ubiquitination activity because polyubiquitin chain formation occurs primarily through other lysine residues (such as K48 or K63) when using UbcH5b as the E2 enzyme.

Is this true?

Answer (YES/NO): NO